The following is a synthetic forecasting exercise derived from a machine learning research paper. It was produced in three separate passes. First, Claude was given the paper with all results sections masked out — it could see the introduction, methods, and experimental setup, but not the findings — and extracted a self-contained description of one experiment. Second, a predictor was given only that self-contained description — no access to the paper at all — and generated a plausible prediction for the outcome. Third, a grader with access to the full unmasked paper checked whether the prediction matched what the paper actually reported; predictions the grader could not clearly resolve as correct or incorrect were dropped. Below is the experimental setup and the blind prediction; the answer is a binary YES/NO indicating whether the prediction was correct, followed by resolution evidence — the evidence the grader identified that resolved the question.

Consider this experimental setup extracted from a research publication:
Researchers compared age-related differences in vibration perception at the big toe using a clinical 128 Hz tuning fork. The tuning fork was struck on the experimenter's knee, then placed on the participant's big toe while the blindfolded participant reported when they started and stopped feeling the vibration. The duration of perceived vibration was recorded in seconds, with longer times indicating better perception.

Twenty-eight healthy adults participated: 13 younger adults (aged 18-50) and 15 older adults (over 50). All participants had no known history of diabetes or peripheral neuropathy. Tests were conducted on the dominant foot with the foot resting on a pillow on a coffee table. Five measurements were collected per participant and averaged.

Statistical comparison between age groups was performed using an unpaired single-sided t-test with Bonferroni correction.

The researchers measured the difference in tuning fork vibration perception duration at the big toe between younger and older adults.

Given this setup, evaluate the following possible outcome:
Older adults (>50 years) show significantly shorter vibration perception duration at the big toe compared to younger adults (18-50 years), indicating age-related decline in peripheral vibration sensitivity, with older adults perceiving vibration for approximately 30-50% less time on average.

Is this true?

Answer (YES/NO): YES